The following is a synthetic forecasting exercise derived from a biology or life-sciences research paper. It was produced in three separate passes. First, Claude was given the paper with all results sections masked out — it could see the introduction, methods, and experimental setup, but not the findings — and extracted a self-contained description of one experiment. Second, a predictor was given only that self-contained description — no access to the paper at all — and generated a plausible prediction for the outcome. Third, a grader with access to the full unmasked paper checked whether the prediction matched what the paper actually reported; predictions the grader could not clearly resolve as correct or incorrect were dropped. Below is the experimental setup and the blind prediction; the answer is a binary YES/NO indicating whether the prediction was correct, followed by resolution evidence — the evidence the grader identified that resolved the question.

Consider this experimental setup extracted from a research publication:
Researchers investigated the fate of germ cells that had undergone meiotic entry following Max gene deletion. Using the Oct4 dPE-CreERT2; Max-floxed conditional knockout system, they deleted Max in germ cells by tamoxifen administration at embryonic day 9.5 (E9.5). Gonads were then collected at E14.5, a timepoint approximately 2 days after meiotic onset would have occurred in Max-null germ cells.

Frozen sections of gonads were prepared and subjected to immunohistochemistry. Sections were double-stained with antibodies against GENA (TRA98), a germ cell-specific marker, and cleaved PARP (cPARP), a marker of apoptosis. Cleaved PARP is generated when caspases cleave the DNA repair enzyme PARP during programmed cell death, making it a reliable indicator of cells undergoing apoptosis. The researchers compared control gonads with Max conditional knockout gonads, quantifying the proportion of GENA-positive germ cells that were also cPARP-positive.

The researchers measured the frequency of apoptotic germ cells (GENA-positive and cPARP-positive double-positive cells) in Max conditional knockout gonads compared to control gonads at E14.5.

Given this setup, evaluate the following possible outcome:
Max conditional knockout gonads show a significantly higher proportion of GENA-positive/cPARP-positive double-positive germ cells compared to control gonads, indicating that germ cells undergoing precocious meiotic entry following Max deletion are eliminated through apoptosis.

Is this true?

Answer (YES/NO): YES